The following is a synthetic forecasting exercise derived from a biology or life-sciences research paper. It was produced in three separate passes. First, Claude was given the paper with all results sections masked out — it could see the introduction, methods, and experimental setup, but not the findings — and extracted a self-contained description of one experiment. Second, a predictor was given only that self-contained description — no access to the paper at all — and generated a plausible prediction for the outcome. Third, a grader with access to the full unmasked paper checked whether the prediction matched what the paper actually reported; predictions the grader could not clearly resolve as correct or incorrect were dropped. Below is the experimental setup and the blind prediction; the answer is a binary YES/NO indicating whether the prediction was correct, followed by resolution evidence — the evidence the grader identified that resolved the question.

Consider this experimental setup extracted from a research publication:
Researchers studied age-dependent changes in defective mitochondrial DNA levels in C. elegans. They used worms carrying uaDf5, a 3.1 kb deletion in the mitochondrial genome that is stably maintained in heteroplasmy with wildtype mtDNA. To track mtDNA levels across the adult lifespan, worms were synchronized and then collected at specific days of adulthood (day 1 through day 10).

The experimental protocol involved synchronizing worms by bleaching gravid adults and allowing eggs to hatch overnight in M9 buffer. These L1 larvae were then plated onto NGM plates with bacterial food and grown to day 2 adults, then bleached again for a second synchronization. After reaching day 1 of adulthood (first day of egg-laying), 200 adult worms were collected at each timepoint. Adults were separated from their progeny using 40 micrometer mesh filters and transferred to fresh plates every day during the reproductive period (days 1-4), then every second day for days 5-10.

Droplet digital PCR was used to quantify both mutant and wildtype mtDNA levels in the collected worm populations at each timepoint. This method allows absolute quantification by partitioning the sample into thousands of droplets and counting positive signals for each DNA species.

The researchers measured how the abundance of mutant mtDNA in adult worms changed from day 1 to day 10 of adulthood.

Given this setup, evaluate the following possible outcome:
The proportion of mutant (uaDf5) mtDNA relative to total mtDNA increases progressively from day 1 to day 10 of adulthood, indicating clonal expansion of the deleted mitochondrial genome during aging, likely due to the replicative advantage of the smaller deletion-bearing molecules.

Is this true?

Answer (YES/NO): NO